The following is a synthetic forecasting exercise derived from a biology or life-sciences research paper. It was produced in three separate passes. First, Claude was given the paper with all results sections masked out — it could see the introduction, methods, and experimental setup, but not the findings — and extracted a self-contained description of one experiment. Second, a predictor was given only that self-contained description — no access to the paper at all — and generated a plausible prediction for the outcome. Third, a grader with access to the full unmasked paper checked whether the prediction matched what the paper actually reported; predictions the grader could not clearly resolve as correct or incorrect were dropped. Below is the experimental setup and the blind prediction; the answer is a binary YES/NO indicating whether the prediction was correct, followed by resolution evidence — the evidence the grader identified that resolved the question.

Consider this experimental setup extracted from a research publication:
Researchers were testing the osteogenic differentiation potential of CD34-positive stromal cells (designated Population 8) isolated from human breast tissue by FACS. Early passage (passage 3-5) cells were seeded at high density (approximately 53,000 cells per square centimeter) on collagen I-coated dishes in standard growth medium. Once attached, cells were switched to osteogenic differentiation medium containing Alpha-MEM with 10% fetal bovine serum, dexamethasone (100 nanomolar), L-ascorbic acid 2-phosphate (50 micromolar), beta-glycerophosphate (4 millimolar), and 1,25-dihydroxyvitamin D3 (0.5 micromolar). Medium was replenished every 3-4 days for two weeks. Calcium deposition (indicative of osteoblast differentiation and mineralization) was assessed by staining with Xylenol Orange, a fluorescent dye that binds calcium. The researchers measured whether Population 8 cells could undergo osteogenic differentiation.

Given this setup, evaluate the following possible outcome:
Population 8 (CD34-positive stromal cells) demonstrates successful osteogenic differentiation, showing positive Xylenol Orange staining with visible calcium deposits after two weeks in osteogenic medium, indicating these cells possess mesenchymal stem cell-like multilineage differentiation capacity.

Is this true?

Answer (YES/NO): YES